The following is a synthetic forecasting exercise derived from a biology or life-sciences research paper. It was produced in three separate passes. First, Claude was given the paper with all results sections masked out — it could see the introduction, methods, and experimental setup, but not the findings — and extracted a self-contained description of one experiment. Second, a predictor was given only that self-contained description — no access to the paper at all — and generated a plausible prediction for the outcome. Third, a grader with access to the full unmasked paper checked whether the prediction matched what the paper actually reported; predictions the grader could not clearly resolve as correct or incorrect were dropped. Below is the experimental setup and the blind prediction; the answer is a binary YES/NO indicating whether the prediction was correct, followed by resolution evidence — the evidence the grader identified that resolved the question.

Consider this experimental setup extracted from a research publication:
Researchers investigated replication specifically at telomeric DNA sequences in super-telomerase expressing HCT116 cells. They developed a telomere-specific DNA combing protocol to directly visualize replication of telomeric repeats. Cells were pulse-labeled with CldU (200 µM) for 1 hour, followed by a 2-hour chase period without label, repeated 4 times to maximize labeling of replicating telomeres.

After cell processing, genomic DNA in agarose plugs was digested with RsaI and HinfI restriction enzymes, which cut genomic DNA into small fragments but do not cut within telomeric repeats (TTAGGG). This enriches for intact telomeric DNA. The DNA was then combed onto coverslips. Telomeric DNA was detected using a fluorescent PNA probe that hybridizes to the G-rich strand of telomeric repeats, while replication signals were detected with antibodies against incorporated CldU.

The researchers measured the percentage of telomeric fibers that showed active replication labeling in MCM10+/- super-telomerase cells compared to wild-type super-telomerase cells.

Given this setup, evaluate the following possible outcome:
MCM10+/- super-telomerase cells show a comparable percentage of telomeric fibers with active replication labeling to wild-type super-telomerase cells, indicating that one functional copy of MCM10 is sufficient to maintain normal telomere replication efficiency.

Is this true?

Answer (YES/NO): NO